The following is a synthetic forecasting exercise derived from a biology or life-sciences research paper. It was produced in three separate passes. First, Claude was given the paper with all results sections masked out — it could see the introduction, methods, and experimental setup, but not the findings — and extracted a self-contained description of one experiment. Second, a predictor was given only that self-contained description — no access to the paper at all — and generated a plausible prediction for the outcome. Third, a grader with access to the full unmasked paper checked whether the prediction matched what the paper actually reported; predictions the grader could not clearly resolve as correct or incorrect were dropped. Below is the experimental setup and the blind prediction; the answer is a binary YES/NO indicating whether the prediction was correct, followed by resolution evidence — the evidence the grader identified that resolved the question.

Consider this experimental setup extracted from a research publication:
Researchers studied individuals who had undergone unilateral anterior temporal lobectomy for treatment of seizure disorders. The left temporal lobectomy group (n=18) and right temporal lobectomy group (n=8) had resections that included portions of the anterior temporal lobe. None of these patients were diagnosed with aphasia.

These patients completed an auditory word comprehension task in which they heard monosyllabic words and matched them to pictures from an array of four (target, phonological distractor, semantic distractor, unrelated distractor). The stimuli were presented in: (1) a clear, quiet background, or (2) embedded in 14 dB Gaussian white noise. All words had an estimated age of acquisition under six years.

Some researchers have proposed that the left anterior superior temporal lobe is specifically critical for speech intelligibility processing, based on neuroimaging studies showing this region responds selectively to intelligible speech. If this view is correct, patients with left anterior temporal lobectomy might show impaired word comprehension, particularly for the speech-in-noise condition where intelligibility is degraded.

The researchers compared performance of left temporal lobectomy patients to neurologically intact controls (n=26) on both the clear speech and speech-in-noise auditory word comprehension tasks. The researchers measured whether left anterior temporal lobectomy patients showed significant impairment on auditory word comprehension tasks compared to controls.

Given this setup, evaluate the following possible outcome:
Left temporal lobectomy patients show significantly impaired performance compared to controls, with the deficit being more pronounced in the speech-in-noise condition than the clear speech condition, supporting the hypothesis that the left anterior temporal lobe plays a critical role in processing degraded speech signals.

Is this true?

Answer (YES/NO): NO